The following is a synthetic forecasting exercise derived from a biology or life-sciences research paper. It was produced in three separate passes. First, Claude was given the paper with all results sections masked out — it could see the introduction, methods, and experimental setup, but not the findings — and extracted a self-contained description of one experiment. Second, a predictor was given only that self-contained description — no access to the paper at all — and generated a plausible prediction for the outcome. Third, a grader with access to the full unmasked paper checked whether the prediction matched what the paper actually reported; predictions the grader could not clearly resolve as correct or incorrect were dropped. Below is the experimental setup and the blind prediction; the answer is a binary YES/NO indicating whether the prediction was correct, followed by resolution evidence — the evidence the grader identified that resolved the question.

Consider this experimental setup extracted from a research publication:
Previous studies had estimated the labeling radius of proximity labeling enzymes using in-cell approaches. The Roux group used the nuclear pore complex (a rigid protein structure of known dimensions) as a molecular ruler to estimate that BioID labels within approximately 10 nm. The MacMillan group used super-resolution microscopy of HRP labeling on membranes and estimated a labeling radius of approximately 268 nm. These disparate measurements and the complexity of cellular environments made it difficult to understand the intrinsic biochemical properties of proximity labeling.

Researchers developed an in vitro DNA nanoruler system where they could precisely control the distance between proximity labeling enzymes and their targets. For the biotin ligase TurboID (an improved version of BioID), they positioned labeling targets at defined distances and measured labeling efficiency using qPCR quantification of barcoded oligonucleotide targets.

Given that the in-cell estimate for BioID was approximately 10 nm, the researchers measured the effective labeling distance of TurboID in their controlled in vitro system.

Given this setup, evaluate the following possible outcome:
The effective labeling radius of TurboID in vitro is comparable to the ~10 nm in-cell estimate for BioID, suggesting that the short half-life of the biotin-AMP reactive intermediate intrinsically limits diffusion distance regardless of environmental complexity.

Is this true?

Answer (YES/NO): NO